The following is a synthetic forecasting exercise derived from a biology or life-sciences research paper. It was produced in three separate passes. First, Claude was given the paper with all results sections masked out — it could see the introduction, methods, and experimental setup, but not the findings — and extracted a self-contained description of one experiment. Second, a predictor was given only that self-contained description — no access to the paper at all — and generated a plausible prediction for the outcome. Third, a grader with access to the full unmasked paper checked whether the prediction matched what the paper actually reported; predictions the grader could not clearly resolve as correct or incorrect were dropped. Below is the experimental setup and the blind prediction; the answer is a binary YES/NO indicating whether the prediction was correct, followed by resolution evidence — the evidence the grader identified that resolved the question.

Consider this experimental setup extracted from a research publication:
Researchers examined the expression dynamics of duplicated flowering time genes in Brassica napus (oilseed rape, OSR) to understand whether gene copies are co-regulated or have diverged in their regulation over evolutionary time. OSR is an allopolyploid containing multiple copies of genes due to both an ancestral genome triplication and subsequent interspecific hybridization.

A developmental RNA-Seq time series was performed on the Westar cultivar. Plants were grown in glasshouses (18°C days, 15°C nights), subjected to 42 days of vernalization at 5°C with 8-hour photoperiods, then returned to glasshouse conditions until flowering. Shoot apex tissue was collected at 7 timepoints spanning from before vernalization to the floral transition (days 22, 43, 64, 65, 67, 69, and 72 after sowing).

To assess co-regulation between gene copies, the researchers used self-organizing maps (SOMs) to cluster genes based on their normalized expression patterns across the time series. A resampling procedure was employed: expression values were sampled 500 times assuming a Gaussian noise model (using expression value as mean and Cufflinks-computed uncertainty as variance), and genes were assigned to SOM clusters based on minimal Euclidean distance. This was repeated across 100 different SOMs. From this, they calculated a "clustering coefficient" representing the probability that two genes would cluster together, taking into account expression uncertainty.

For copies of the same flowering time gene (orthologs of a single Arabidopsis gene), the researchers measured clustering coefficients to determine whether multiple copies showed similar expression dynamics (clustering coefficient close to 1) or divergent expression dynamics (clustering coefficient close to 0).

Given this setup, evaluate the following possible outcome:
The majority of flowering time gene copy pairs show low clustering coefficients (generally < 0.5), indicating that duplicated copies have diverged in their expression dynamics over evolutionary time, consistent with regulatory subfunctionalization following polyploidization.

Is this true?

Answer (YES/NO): NO